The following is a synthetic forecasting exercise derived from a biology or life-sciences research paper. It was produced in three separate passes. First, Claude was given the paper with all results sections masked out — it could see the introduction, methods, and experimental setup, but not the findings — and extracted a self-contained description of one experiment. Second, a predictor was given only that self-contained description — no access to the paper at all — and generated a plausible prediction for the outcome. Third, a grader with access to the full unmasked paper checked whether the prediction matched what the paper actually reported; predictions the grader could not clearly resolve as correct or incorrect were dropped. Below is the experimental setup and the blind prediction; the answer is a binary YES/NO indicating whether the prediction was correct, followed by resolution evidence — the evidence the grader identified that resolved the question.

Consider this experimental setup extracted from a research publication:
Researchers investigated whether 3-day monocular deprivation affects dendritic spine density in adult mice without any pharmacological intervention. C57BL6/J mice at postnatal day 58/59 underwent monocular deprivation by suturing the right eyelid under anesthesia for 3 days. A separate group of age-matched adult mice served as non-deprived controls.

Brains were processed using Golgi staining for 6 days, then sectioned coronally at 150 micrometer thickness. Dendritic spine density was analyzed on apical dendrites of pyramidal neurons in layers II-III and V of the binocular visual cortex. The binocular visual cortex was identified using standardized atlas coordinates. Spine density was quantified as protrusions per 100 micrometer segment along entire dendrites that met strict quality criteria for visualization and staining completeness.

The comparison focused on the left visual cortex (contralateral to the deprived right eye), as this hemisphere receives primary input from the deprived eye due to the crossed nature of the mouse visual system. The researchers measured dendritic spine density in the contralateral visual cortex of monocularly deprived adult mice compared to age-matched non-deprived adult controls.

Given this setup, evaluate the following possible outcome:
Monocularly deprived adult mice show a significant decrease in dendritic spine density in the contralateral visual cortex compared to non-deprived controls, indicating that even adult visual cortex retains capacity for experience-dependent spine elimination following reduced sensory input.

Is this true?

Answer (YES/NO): NO